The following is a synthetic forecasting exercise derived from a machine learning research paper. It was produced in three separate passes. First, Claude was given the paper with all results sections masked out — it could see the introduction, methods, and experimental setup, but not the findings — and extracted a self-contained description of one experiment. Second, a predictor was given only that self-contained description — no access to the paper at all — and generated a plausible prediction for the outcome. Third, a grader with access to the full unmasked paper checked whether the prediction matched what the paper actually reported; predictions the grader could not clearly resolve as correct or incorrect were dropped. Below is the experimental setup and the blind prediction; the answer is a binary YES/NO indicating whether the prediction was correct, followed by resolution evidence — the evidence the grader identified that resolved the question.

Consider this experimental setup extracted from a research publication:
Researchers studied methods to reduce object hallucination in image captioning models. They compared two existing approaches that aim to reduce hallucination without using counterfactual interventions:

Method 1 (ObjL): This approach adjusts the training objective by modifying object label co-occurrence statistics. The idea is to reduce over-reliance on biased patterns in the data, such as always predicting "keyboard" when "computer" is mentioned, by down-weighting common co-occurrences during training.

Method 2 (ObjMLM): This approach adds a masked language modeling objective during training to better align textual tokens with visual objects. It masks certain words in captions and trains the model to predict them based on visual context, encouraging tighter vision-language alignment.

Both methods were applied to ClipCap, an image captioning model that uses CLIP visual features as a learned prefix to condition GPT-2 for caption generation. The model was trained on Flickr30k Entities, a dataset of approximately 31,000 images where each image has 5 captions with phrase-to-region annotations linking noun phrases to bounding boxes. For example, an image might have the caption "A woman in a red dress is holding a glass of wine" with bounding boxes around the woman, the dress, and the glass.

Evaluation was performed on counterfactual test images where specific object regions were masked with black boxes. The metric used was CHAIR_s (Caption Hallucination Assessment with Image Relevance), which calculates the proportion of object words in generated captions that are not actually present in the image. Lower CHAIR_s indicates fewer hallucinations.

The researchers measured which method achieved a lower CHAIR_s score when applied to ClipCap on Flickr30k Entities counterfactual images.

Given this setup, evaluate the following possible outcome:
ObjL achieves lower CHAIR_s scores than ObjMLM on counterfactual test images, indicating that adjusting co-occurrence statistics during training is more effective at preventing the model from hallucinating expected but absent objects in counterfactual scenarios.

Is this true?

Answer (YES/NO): YES